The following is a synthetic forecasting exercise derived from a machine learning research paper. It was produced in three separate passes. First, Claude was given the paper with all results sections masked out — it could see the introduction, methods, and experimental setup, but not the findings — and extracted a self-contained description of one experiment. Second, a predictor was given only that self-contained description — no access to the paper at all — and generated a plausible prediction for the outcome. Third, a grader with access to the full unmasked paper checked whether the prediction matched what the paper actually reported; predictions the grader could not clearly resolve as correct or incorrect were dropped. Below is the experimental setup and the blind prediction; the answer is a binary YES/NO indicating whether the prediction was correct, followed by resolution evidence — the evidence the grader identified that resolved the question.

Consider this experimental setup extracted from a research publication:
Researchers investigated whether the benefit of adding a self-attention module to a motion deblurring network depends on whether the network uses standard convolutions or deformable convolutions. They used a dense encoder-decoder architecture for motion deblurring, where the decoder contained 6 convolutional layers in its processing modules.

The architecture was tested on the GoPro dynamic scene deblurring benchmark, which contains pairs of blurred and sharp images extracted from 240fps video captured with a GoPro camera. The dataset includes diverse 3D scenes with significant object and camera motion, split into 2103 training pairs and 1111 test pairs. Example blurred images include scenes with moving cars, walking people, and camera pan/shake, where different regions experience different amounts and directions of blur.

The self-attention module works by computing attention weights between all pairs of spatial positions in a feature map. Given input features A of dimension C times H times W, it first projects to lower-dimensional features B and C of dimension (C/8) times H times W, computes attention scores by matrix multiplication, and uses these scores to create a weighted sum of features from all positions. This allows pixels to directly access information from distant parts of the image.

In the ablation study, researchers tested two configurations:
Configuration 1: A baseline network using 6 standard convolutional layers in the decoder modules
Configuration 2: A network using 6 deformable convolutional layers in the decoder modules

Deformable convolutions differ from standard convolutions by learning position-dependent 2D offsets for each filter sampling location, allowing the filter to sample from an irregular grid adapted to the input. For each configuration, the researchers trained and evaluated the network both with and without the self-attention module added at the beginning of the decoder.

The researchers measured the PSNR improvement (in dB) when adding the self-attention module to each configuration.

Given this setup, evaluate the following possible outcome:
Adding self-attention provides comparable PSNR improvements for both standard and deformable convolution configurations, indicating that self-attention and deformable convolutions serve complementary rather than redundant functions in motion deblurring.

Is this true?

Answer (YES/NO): NO